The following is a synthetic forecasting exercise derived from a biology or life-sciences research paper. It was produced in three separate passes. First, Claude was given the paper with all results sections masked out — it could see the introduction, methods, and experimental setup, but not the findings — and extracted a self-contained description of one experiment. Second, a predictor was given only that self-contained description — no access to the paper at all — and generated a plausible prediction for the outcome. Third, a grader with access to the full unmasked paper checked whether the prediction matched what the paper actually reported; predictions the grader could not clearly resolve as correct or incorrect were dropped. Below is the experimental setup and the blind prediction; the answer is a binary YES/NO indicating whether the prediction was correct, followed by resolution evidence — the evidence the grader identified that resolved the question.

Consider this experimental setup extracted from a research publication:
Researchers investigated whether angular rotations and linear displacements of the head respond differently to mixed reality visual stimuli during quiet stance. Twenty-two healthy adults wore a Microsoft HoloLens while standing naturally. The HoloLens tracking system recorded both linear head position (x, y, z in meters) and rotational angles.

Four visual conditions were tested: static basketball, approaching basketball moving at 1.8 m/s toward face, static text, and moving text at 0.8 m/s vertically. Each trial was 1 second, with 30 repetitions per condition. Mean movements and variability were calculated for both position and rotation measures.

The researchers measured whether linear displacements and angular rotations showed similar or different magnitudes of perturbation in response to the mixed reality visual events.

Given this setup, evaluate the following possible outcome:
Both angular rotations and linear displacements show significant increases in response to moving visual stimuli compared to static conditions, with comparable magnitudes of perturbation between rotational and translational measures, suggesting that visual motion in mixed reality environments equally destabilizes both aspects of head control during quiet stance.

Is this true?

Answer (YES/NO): NO